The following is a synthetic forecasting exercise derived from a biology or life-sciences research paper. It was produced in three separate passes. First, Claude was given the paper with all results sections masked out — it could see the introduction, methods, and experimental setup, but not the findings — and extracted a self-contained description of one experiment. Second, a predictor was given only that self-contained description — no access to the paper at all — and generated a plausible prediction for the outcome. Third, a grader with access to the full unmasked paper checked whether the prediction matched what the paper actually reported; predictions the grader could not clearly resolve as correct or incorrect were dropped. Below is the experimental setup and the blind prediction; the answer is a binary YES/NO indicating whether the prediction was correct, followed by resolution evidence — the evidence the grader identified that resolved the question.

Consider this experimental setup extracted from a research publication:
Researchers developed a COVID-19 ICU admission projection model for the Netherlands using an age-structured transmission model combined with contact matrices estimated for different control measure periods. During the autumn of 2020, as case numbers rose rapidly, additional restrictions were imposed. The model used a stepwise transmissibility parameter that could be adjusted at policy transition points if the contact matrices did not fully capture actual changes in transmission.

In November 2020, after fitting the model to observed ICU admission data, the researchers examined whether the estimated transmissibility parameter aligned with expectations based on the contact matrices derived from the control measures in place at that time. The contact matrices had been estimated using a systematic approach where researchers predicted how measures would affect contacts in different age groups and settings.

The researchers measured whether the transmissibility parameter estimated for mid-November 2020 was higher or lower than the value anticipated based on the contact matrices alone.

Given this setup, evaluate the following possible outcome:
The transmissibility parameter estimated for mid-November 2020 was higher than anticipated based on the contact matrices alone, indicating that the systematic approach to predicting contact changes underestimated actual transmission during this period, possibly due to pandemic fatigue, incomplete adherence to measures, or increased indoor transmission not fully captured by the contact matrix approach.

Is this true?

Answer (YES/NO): YES